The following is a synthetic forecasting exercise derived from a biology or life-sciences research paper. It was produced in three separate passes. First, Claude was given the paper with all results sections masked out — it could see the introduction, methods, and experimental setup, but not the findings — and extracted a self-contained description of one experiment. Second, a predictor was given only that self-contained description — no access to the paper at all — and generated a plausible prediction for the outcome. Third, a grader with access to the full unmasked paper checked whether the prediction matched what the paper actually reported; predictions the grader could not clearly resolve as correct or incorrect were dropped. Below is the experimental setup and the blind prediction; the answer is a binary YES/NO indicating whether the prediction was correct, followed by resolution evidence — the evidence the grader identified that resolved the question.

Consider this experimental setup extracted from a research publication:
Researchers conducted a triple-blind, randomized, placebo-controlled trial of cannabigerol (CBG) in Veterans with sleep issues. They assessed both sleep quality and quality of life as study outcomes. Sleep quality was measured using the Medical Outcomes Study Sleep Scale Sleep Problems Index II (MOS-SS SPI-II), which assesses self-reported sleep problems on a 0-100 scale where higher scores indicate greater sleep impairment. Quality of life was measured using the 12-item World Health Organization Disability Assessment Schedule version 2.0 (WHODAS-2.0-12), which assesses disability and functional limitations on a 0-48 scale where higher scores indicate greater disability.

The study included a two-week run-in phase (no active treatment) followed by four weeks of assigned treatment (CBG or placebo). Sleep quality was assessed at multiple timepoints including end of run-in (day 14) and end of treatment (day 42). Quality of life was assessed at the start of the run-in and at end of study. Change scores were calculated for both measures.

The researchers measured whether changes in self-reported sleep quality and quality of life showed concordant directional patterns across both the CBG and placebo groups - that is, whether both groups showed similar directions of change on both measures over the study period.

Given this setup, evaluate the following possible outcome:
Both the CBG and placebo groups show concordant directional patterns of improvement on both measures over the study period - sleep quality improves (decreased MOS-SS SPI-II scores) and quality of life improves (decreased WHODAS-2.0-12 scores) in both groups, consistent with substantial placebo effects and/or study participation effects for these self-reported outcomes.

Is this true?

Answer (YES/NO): YES